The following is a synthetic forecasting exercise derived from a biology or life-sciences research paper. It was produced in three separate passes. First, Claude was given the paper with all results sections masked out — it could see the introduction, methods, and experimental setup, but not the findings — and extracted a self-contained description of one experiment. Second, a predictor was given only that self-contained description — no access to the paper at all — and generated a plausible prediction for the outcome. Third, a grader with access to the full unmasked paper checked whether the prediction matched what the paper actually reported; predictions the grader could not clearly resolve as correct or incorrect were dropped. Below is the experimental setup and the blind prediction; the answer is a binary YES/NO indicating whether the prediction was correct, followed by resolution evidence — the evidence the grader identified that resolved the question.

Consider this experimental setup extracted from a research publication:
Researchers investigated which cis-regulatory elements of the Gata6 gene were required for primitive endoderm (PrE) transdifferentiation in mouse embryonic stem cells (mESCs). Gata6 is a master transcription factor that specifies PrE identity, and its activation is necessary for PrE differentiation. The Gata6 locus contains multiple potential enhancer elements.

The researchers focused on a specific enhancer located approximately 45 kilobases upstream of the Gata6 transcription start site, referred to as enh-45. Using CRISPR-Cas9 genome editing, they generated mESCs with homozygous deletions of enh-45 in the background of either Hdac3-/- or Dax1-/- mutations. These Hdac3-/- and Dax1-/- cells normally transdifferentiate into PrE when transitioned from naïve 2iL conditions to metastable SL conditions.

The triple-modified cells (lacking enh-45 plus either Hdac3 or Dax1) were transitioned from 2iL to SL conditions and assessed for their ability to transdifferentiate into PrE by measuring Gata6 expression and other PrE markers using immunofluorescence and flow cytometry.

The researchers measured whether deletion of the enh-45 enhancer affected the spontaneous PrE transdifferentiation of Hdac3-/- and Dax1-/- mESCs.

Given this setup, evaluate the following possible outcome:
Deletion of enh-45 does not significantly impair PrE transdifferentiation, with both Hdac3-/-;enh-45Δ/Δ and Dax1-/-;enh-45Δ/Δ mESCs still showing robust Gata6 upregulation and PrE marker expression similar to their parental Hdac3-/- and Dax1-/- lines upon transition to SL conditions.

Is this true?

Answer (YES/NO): NO